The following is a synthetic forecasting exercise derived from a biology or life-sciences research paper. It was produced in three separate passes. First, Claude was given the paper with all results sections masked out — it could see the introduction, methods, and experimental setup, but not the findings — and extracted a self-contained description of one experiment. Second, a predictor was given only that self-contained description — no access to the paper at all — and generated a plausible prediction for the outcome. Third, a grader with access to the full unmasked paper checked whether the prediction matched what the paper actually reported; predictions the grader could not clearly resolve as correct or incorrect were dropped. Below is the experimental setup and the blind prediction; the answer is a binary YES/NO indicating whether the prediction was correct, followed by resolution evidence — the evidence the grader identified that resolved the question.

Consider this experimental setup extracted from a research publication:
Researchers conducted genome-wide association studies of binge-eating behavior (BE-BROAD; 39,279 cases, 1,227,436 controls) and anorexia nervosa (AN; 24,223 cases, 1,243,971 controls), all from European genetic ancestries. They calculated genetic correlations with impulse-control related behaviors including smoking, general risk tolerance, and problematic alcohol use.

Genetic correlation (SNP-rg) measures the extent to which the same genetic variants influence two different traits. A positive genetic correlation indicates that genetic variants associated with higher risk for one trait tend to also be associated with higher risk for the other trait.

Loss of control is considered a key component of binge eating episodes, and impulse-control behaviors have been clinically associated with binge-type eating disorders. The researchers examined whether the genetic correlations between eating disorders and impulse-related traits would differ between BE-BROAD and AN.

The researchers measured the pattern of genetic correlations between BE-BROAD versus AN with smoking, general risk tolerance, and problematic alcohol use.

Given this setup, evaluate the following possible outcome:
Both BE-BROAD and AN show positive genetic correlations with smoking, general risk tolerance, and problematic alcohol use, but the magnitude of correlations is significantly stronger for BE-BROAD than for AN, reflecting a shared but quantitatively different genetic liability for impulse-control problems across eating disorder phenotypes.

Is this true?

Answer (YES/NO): NO